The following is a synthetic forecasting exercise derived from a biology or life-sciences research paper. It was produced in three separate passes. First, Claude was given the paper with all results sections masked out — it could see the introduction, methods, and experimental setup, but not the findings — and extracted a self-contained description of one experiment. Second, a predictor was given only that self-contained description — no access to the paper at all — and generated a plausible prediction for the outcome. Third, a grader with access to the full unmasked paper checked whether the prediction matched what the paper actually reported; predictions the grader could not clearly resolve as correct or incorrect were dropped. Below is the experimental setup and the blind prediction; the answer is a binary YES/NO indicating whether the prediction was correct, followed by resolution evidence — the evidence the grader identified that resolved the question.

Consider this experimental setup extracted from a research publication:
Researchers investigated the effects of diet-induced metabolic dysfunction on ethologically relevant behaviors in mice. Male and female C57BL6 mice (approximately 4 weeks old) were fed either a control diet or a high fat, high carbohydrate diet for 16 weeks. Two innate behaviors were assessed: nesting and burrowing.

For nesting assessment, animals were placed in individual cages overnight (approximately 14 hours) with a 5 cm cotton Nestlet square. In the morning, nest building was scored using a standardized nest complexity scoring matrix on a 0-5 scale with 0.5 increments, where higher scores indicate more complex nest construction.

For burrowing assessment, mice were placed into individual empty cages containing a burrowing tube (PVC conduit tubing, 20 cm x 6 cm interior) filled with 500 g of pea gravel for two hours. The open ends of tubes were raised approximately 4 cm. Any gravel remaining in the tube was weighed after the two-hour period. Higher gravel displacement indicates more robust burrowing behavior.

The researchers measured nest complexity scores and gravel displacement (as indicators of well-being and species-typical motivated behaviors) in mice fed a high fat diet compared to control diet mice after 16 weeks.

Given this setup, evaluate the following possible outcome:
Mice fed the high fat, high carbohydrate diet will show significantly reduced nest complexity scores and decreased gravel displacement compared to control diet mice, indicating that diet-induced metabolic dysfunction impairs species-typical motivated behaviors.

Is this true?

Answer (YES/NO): NO